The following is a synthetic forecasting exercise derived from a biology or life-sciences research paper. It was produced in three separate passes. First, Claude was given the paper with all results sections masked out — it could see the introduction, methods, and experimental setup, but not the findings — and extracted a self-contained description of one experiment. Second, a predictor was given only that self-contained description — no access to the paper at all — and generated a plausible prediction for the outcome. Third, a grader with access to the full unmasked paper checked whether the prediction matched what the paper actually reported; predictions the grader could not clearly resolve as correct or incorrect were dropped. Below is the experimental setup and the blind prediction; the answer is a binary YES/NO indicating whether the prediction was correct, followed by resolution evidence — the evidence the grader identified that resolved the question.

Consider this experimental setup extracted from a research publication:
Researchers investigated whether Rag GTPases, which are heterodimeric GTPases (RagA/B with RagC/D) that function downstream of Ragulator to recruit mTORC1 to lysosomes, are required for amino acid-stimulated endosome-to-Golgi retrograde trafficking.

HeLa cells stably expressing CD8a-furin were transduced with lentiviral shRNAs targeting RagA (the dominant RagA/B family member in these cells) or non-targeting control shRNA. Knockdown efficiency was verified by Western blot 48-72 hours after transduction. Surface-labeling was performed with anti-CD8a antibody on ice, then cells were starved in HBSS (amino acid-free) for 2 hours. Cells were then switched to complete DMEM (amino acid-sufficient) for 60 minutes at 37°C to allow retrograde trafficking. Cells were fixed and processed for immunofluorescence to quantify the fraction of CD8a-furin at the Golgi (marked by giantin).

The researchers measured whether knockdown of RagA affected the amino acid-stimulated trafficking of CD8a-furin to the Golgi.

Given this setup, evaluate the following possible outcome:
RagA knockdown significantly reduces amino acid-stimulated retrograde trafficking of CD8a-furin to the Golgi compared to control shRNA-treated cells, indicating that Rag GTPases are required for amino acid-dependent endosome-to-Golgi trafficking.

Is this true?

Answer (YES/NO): NO